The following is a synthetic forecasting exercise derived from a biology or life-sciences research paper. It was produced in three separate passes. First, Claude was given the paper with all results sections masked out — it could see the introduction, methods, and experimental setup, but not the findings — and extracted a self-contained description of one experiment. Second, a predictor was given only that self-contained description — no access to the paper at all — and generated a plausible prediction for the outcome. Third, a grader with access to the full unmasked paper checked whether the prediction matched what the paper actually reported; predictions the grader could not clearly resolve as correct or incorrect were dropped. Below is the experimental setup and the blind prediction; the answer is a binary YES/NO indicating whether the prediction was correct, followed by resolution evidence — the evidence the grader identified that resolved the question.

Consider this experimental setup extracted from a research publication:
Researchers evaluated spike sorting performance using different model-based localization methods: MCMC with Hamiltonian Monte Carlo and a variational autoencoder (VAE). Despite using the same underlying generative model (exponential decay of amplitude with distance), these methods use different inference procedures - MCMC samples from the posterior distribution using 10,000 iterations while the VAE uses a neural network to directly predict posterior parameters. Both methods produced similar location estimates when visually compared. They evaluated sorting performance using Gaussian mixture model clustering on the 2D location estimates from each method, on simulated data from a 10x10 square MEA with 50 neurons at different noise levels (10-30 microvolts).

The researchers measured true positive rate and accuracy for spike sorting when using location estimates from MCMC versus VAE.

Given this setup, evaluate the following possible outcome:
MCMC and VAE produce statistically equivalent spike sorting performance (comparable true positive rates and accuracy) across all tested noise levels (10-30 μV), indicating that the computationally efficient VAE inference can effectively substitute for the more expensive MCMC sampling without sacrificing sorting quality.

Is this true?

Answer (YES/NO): NO